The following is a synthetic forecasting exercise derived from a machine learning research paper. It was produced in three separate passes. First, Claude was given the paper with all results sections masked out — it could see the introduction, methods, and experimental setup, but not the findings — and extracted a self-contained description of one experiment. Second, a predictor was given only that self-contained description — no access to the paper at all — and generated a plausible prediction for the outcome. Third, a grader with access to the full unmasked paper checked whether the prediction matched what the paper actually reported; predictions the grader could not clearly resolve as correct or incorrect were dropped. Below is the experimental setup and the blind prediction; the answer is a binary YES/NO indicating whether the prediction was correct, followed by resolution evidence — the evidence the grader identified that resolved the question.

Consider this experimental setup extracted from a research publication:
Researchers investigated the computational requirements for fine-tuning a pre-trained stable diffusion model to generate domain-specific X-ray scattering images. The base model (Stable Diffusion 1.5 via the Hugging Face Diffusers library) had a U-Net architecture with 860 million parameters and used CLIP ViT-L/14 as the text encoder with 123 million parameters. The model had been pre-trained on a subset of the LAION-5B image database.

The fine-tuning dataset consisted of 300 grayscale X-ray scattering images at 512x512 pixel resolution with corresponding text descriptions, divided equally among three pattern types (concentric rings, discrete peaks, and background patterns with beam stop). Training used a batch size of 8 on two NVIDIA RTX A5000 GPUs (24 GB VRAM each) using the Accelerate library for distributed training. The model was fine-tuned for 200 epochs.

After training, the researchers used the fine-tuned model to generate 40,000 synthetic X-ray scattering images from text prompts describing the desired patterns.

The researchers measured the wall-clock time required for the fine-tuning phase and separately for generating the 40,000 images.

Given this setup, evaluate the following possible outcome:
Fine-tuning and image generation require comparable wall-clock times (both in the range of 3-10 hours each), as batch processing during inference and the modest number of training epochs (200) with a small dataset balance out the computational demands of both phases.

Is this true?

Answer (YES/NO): NO